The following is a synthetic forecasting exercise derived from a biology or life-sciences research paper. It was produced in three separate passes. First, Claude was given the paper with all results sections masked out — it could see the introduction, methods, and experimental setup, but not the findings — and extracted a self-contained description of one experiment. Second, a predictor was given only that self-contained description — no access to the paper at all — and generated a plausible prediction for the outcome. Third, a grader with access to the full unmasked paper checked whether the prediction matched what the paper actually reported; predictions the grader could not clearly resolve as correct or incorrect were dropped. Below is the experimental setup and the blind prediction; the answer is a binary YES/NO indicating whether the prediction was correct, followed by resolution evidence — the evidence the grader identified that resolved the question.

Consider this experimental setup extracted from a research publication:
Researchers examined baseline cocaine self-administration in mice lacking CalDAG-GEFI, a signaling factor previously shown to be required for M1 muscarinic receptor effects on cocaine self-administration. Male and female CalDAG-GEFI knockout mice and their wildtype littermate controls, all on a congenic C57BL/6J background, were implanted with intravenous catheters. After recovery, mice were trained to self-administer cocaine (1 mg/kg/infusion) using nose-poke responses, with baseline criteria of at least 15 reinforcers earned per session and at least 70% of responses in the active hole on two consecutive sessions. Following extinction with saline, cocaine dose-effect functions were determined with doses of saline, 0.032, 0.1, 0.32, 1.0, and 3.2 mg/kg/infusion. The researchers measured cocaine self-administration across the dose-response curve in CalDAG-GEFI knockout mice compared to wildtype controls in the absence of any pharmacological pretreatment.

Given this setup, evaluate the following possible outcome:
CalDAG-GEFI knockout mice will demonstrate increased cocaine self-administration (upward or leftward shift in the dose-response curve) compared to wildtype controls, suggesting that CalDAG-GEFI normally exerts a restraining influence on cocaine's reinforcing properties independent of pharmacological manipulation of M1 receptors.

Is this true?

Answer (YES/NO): NO